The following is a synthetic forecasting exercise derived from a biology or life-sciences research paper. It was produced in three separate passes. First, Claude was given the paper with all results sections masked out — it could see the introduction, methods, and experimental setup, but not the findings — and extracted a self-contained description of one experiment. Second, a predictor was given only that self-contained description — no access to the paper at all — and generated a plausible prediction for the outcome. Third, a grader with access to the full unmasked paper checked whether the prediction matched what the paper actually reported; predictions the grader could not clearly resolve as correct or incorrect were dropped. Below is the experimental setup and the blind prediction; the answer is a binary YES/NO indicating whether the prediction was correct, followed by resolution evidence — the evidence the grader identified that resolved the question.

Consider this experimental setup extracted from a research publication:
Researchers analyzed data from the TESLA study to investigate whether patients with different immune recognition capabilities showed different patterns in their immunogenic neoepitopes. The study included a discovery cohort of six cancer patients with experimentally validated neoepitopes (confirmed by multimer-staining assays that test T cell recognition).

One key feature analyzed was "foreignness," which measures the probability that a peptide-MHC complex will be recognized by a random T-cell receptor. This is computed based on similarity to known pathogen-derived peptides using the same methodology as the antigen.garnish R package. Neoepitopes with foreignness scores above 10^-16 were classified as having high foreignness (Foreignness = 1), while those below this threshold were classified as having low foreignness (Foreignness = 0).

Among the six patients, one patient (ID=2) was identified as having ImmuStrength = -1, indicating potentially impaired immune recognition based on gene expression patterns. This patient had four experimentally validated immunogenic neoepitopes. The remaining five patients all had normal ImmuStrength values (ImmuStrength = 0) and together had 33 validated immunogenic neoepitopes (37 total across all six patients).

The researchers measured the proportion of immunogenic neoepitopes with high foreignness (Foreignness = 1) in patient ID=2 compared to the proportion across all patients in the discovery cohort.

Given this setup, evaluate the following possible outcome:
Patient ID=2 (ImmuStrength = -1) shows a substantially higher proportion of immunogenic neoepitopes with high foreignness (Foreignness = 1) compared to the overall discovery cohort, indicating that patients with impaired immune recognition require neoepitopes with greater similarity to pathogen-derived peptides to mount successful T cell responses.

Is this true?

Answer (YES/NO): YES